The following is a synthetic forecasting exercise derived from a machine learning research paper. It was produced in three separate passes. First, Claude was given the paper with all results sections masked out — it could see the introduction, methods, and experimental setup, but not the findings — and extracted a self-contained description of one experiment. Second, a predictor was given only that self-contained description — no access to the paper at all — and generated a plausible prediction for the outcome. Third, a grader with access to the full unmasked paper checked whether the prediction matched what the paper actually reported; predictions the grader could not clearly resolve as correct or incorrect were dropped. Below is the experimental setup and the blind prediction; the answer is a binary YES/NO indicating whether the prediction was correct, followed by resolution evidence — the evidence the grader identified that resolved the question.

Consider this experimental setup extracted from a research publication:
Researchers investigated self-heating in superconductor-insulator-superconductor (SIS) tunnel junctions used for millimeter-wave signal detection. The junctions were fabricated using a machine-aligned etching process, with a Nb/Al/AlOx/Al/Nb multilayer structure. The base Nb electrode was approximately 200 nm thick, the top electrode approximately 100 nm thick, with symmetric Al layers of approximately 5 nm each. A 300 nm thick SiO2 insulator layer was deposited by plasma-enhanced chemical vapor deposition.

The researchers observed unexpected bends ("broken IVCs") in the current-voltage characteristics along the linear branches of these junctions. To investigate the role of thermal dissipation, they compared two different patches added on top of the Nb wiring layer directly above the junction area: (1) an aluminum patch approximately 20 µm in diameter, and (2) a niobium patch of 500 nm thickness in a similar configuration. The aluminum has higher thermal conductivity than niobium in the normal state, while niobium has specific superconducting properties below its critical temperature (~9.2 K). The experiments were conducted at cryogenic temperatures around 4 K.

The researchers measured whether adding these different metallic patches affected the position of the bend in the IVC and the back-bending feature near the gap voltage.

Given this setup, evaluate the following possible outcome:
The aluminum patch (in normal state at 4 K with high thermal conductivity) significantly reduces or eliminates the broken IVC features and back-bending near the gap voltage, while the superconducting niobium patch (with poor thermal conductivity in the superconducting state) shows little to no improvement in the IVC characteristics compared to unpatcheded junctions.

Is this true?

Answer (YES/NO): YES